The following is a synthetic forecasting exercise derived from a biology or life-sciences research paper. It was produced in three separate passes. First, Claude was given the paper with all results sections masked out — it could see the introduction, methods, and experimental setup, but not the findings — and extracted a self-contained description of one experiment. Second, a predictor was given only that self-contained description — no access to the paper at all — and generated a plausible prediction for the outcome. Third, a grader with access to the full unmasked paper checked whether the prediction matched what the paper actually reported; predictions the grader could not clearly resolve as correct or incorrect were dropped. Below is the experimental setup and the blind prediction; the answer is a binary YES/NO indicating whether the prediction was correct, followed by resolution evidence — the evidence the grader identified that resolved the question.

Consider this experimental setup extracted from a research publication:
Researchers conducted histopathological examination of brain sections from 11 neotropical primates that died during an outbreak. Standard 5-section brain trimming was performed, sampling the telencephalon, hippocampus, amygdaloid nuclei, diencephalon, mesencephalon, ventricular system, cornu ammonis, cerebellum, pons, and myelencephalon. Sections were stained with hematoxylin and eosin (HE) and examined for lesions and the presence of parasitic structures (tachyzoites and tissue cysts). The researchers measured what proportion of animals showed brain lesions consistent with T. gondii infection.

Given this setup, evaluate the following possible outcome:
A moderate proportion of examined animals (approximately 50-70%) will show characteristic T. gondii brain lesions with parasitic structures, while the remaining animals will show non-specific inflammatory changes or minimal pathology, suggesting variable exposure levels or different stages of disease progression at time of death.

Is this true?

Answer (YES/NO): NO